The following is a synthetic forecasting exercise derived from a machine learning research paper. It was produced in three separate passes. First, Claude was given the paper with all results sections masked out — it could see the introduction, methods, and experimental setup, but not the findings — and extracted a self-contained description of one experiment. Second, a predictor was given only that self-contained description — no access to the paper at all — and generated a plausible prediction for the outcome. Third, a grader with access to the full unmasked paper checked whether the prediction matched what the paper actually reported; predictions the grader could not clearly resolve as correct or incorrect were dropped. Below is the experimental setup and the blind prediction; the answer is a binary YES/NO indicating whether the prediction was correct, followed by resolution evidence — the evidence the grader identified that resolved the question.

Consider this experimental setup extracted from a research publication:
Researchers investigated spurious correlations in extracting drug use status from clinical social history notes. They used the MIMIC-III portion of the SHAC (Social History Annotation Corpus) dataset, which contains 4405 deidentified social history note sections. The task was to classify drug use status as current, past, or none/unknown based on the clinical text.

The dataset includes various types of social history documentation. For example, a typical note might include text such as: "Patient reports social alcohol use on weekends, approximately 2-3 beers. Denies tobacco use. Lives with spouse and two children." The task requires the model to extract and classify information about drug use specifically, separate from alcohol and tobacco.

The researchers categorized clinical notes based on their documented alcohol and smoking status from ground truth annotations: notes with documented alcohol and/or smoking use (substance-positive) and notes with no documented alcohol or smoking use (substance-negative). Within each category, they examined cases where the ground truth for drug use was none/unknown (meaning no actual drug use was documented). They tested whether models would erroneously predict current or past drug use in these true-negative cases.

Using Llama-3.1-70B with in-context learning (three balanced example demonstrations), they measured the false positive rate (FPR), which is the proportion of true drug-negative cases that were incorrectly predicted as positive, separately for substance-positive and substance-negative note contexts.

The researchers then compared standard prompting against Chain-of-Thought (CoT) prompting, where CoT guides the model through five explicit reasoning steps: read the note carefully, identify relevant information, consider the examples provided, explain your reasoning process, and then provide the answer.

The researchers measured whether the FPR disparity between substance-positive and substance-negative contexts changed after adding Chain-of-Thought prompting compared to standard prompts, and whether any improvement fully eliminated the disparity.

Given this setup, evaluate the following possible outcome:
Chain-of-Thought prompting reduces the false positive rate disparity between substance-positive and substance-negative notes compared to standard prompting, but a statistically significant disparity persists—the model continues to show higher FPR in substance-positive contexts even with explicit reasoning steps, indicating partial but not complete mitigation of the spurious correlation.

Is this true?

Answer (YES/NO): YES